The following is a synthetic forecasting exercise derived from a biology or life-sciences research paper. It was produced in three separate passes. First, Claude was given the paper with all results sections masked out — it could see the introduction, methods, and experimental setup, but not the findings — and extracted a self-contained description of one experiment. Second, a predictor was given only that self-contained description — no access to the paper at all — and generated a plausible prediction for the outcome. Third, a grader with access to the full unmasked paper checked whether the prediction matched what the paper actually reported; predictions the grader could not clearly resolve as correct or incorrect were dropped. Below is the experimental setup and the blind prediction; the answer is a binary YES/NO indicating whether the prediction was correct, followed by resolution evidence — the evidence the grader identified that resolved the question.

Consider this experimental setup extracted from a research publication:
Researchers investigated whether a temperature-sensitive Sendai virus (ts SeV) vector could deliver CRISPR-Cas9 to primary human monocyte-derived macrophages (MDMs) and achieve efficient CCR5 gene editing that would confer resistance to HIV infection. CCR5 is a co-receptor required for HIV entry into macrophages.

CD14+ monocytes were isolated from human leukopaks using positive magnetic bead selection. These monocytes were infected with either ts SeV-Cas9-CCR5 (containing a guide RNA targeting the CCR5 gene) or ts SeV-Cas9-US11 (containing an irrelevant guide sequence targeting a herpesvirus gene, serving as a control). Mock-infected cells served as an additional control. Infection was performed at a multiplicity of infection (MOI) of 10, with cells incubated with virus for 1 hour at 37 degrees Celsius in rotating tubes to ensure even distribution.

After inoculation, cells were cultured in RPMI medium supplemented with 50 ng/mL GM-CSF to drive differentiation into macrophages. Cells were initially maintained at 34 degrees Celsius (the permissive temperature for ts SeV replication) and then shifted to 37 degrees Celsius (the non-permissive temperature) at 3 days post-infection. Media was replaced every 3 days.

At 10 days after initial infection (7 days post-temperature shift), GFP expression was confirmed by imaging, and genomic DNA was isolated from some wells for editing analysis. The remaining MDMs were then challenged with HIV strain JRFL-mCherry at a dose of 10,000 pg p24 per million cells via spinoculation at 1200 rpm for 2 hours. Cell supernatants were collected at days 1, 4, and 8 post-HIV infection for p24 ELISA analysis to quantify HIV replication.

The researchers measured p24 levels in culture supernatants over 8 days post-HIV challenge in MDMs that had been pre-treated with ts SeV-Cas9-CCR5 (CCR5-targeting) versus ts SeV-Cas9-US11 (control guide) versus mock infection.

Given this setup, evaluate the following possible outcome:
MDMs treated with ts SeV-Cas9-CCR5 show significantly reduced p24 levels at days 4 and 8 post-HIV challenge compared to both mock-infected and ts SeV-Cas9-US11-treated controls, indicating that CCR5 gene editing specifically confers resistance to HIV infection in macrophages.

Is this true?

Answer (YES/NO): YES